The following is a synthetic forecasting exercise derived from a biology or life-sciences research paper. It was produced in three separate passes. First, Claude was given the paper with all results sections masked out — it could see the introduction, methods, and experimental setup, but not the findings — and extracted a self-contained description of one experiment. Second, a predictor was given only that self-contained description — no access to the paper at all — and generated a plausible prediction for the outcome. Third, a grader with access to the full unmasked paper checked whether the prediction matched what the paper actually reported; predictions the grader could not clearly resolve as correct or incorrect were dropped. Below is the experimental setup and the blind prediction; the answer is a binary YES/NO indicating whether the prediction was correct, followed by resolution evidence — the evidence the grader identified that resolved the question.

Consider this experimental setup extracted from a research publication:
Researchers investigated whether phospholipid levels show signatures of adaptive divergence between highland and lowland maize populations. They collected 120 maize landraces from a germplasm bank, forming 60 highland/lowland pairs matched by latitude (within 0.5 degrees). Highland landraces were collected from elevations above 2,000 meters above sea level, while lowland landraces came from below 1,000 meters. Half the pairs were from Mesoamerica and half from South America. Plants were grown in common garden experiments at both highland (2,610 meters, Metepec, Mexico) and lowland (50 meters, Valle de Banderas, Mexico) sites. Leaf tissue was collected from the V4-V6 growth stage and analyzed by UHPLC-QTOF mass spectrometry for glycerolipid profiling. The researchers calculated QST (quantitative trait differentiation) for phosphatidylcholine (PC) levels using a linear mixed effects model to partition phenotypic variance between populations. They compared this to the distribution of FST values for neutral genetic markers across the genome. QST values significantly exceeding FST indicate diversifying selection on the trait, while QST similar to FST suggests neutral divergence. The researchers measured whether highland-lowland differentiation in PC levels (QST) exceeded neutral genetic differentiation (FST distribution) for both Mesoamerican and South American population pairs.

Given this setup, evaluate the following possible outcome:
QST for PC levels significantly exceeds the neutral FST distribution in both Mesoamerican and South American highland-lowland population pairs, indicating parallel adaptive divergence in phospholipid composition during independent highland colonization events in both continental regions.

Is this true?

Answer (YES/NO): NO